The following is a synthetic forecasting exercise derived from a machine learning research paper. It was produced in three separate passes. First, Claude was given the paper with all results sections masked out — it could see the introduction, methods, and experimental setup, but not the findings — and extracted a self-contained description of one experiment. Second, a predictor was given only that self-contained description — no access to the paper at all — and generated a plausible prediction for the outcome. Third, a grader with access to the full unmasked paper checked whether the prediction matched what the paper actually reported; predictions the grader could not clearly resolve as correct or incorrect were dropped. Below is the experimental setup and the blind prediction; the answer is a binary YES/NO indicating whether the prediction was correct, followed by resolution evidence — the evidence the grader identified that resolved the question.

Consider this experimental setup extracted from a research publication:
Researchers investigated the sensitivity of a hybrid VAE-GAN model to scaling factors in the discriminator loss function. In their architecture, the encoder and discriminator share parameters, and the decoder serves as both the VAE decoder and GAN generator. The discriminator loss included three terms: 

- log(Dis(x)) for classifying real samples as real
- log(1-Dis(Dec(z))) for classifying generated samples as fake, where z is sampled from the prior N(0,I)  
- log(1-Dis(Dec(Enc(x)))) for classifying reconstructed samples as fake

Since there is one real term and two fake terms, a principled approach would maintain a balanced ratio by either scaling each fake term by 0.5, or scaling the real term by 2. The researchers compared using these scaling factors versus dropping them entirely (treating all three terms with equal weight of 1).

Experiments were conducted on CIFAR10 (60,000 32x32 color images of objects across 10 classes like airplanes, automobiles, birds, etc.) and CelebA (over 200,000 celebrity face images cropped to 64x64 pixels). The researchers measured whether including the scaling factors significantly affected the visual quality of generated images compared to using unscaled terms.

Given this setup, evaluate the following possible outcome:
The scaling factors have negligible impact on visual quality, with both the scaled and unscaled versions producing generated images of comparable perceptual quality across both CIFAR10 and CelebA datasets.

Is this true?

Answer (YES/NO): YES